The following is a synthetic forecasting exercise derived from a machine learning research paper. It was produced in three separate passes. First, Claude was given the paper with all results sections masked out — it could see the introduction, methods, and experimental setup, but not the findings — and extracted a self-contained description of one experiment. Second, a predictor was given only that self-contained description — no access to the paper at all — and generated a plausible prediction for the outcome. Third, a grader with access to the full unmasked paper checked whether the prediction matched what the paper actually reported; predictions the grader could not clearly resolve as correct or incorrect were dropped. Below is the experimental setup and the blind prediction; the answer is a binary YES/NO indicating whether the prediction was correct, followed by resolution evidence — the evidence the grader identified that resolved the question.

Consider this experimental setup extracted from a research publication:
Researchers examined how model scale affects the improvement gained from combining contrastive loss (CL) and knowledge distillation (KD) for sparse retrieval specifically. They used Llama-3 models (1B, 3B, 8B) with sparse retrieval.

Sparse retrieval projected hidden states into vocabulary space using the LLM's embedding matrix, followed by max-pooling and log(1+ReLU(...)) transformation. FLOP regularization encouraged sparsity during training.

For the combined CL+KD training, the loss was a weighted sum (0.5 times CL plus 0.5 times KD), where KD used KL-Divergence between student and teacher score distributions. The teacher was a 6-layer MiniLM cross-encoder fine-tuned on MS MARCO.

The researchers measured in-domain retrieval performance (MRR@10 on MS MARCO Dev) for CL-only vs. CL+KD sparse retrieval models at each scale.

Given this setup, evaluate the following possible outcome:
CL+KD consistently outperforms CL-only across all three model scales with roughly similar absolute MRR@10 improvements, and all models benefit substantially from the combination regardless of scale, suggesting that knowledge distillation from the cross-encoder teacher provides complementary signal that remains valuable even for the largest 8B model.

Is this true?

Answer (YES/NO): NO